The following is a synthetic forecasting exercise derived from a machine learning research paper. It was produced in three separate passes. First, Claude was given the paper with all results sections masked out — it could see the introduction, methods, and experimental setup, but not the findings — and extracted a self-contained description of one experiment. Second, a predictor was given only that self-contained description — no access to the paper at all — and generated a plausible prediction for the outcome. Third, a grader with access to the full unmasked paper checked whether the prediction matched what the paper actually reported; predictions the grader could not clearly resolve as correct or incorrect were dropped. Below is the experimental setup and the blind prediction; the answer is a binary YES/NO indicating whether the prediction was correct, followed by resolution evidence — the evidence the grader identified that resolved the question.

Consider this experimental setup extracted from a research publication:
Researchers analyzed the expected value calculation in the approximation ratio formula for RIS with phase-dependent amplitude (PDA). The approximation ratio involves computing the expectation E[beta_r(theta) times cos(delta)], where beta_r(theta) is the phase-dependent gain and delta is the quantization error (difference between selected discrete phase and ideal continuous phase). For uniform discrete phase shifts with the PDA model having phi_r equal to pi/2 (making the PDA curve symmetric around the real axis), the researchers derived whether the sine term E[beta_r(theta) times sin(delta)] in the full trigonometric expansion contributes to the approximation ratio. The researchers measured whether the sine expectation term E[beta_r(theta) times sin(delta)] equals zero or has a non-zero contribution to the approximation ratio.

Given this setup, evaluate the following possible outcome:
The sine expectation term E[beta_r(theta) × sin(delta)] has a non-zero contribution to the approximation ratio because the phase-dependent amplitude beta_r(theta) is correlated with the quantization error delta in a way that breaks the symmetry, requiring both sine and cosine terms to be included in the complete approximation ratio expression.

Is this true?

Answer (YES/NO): NO